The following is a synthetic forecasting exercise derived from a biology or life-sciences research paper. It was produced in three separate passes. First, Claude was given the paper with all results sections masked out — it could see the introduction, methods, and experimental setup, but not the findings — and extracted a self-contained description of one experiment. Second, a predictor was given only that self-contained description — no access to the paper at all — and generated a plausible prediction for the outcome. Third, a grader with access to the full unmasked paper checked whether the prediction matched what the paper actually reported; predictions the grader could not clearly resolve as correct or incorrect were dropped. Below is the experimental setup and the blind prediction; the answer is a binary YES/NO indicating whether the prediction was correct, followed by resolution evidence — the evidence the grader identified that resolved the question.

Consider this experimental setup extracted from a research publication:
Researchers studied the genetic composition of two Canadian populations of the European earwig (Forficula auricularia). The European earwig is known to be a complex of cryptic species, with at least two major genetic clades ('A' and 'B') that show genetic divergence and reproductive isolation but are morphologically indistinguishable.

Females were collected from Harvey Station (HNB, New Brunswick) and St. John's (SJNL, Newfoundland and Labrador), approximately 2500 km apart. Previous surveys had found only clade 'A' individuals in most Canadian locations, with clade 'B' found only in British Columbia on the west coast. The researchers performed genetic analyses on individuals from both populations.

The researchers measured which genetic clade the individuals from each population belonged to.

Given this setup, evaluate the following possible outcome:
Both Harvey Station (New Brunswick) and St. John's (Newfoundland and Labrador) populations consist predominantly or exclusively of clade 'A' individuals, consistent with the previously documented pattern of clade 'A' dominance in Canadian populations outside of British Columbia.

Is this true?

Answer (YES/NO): NO